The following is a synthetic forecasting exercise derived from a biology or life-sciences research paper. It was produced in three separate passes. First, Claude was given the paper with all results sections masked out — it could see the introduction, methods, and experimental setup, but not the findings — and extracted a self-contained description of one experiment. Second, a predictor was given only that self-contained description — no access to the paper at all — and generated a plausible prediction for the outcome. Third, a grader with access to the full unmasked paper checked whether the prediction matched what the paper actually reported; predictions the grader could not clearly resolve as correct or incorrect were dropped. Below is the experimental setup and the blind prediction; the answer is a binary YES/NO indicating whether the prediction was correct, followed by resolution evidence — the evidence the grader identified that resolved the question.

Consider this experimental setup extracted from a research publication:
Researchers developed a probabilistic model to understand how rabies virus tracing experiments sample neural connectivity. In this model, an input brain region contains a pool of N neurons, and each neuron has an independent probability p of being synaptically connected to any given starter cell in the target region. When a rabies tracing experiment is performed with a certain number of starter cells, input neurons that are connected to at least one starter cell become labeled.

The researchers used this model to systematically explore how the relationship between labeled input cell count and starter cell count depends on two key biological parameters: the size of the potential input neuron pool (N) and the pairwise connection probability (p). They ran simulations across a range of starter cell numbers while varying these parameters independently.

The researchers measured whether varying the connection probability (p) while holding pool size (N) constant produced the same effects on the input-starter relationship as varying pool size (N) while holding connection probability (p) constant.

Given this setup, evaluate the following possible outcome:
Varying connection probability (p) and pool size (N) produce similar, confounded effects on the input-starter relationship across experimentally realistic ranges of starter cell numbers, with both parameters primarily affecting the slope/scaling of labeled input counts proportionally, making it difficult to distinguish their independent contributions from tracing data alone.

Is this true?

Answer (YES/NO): NO